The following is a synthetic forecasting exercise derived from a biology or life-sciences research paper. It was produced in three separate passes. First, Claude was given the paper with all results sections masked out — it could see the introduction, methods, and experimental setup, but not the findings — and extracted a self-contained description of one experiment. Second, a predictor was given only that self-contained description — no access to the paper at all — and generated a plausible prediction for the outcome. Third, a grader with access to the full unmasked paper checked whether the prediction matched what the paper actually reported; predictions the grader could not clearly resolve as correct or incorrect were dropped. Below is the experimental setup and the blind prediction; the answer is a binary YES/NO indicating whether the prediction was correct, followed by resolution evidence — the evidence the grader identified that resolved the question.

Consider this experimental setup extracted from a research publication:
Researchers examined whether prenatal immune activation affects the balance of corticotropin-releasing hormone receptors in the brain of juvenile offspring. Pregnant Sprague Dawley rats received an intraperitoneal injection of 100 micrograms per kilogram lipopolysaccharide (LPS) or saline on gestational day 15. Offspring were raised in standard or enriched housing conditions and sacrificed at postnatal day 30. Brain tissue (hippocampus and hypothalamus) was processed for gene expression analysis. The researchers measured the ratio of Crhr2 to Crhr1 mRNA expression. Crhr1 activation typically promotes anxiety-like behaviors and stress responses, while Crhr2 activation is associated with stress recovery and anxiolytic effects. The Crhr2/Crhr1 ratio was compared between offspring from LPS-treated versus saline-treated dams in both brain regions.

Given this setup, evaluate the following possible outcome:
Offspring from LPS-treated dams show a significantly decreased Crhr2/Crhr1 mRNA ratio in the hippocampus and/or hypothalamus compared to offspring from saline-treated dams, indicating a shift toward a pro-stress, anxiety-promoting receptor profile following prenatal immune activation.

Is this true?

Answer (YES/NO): YES